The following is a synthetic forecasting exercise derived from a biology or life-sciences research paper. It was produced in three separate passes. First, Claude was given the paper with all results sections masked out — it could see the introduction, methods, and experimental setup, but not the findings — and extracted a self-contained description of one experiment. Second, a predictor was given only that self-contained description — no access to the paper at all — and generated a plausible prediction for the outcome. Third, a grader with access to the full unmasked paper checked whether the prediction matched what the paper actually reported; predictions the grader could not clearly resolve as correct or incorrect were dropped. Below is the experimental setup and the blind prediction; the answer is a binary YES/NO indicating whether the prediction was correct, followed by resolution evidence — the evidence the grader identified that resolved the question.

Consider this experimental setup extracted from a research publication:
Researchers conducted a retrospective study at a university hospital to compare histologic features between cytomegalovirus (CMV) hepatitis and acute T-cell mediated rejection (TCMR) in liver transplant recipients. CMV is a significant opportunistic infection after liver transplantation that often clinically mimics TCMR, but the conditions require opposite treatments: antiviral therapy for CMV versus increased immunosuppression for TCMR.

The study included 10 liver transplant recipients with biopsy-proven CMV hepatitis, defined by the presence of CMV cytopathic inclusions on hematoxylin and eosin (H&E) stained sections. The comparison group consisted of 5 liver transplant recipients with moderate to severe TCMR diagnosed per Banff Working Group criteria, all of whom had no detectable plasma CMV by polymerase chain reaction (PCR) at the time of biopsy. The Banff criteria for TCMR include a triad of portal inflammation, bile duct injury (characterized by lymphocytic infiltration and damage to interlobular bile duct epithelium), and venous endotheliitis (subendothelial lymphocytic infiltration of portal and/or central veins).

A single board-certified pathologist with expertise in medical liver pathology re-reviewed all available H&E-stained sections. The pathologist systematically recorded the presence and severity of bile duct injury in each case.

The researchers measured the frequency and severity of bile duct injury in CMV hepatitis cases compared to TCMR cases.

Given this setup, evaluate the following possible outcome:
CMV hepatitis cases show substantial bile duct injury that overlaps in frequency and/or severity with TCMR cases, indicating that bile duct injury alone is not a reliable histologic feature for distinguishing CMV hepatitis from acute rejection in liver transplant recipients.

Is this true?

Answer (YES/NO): NO